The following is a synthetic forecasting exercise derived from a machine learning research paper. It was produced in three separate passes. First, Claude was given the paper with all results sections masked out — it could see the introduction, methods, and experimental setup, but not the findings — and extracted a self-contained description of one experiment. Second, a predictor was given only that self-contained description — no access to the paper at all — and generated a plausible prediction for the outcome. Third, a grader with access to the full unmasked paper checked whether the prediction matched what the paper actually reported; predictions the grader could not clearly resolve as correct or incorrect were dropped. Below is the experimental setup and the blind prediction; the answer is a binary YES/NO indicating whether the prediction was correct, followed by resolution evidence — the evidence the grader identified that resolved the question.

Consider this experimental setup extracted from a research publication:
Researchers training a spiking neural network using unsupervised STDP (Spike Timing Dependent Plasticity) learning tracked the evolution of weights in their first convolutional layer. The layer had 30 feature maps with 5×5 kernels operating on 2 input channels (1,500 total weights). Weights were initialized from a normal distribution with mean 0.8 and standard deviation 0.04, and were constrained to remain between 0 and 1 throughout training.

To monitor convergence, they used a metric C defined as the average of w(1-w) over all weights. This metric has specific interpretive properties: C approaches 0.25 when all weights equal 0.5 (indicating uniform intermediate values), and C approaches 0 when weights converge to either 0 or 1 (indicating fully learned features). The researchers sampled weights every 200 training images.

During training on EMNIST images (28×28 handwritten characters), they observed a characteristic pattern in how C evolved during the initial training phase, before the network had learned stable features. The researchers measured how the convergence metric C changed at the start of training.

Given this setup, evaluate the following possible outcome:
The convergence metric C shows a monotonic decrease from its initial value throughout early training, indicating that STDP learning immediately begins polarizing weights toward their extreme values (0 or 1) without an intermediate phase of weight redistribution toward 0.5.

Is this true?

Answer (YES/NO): NO